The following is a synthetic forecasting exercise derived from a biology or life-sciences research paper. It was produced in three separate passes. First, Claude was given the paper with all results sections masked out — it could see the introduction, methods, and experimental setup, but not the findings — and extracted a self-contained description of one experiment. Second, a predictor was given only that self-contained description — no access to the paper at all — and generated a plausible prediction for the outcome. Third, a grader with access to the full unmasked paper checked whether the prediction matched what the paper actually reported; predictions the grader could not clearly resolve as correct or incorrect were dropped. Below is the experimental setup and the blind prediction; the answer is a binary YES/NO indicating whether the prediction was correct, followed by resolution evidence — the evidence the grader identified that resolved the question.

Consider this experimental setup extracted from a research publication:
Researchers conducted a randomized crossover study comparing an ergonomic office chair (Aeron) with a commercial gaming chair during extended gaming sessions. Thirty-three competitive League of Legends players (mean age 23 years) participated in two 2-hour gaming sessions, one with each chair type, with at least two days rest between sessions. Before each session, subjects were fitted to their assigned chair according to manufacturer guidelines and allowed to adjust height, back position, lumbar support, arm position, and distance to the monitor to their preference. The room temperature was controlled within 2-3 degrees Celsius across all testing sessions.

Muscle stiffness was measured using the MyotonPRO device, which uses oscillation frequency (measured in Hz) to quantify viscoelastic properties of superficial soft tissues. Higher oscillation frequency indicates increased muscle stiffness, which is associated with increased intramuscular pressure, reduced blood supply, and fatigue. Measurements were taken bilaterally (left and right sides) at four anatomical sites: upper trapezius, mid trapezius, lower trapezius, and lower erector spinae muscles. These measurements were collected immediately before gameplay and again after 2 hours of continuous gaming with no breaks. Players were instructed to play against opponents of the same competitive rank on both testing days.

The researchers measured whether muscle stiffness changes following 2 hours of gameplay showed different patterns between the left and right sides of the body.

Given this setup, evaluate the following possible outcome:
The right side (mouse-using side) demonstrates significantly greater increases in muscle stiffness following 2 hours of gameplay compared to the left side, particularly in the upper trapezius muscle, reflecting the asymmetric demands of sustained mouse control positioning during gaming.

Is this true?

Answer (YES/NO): NO